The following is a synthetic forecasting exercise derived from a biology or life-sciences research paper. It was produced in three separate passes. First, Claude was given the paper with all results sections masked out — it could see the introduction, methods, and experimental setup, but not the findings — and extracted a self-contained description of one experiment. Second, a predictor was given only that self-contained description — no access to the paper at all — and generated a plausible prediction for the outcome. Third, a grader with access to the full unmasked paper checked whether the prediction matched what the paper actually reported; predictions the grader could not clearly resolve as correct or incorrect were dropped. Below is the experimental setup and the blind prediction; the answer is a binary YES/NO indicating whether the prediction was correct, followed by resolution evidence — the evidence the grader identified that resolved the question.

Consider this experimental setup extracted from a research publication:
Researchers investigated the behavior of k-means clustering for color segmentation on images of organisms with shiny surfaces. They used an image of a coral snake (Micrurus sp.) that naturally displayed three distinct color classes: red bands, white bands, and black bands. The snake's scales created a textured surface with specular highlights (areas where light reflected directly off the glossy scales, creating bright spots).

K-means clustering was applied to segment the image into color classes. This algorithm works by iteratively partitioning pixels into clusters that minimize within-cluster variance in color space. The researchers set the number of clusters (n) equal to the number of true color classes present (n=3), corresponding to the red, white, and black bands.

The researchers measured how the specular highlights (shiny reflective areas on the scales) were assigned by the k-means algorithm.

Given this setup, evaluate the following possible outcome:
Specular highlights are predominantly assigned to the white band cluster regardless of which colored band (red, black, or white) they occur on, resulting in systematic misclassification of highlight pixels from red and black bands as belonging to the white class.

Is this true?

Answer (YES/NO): YES